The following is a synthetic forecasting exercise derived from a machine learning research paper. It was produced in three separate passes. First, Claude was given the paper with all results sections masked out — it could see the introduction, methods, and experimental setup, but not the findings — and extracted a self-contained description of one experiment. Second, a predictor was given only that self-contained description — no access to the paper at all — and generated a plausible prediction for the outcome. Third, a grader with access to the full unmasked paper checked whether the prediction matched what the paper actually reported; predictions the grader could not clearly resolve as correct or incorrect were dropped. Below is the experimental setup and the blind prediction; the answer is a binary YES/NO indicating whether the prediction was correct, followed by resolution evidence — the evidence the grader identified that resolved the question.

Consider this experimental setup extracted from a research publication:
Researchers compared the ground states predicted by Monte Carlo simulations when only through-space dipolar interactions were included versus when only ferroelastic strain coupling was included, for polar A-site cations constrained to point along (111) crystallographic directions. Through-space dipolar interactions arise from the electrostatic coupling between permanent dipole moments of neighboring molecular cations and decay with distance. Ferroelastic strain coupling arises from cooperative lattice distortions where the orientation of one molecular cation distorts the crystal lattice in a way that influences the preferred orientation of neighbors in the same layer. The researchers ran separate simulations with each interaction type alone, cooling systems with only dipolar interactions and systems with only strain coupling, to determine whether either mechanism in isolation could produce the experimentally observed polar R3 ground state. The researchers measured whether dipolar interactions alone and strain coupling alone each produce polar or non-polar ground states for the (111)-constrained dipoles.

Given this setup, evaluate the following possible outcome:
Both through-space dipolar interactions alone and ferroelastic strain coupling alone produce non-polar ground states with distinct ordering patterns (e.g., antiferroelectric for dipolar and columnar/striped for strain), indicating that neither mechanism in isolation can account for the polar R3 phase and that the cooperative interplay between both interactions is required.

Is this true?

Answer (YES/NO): YES